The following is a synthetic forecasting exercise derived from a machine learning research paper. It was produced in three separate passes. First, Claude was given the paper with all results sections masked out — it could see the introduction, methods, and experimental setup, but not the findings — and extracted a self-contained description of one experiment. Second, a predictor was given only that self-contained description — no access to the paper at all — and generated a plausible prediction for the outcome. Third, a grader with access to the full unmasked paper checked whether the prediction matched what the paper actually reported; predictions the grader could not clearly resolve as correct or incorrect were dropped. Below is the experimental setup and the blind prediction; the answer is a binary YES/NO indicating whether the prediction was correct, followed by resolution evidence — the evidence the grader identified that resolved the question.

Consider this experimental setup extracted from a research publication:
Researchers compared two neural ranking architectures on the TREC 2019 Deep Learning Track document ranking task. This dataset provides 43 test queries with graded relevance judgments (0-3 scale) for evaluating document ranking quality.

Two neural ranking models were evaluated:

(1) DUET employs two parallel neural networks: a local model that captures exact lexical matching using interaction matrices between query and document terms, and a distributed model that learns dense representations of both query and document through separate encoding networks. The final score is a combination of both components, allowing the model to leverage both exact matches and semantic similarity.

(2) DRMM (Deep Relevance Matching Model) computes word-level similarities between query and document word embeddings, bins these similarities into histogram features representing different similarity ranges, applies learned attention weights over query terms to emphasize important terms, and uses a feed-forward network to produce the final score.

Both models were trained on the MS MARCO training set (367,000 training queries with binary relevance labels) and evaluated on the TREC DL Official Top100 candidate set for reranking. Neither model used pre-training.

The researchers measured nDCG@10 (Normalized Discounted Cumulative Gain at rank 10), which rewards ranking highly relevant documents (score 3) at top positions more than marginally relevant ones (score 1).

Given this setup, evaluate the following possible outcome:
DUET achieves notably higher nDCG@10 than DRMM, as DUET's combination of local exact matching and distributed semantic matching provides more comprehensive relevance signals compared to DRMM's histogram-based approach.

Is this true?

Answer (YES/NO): YES